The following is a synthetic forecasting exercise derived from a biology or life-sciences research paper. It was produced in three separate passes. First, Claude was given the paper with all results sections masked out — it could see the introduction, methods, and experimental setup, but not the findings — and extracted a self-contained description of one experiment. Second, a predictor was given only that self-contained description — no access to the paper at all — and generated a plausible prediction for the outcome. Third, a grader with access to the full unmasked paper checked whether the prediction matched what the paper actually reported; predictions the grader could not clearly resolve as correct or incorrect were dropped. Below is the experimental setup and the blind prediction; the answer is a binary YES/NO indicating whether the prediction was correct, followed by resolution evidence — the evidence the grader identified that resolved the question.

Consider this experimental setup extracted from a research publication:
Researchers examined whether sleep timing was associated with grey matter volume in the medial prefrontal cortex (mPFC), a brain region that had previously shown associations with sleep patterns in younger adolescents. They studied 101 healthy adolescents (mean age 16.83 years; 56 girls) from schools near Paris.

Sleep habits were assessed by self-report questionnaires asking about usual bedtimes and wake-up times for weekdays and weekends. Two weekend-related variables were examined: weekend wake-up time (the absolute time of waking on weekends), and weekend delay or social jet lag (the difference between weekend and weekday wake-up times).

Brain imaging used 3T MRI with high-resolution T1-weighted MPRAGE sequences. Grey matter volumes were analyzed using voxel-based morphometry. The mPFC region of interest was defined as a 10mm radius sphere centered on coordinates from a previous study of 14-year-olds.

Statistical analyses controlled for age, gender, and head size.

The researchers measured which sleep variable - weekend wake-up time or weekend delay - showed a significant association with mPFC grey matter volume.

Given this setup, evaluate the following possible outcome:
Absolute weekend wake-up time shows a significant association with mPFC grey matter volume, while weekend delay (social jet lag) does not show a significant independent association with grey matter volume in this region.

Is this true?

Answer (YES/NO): YES